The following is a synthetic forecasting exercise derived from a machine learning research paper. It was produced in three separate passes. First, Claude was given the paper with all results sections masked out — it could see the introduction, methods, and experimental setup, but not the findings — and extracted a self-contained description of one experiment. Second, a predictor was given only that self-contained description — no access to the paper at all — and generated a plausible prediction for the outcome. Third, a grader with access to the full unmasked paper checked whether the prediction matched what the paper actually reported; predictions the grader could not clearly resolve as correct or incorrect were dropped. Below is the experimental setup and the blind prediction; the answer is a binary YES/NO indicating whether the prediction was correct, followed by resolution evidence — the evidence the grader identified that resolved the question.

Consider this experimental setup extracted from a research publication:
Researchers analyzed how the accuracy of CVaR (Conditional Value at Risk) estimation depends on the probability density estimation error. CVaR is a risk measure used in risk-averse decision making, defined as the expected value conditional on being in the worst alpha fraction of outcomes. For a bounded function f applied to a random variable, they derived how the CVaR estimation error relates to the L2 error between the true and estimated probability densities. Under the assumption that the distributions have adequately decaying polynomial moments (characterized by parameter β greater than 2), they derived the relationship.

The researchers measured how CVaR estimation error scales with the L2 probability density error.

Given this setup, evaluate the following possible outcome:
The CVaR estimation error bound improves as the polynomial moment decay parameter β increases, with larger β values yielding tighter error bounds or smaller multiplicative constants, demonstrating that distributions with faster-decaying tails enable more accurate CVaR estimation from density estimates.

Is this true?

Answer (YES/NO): YES